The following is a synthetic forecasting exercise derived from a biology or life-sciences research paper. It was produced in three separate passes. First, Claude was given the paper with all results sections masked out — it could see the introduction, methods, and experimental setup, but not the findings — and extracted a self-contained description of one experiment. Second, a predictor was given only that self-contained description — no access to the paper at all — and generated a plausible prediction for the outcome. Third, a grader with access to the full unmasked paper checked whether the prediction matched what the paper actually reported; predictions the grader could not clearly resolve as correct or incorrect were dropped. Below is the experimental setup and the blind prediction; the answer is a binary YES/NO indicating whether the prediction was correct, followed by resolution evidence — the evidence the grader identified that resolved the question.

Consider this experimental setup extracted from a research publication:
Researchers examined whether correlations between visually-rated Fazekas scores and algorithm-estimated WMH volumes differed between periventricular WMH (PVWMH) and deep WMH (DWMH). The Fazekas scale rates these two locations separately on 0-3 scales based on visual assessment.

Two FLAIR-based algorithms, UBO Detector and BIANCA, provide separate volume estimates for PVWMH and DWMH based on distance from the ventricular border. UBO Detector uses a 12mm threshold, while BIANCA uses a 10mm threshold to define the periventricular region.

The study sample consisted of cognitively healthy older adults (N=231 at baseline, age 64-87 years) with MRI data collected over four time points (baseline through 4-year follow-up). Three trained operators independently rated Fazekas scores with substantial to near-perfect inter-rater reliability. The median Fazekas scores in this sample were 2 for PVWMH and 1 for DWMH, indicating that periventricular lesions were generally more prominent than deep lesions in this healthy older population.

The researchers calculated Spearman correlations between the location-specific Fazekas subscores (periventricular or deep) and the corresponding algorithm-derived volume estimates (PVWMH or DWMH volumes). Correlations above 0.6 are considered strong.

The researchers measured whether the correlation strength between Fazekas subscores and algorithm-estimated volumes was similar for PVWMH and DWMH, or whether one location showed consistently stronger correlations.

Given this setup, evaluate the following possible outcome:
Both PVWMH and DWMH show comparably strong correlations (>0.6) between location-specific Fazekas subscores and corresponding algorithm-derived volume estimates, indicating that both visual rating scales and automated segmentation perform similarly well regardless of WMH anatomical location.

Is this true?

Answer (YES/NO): NO